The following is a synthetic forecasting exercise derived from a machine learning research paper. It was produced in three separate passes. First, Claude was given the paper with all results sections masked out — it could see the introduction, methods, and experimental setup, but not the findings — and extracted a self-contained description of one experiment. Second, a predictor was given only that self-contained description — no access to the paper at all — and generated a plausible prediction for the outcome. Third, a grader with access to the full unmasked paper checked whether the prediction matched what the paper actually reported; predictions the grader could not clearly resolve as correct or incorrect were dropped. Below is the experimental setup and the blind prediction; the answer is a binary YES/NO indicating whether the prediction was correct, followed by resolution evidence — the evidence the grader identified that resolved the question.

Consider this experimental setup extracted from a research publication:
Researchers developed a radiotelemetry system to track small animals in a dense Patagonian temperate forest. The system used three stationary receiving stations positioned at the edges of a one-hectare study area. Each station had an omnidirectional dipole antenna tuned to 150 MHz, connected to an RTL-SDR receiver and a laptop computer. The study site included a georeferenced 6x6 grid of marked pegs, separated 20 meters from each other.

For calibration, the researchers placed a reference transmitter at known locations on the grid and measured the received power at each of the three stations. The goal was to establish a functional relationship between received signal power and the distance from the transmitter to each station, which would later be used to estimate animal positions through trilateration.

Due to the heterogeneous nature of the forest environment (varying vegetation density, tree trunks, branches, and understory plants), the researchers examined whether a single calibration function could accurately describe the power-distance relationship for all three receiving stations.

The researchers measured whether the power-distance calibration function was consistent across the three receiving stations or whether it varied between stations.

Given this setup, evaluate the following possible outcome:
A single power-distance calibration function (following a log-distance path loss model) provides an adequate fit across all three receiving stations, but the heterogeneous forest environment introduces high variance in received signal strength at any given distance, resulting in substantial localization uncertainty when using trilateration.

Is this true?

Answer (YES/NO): NO